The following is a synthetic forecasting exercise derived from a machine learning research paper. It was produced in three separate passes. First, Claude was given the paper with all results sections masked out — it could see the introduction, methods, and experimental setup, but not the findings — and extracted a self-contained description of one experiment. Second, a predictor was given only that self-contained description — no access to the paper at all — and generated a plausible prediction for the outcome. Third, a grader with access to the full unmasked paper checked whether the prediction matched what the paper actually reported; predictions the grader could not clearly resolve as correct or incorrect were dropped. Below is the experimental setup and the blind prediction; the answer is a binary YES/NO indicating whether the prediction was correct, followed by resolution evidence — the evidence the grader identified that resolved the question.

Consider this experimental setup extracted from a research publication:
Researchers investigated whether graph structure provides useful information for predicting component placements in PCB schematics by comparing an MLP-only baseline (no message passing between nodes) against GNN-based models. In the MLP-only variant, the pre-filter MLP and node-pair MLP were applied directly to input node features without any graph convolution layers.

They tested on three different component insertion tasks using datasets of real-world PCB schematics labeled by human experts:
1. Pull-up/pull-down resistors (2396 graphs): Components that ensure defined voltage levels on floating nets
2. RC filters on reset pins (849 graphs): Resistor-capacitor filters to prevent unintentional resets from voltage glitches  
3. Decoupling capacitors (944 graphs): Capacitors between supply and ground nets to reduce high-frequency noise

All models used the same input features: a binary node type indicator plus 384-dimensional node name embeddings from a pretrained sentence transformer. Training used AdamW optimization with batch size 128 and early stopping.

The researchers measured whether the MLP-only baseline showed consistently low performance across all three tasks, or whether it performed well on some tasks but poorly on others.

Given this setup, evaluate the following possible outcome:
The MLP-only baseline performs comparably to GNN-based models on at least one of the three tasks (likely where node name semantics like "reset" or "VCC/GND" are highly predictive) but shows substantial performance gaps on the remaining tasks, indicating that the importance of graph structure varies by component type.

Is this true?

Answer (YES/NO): NO